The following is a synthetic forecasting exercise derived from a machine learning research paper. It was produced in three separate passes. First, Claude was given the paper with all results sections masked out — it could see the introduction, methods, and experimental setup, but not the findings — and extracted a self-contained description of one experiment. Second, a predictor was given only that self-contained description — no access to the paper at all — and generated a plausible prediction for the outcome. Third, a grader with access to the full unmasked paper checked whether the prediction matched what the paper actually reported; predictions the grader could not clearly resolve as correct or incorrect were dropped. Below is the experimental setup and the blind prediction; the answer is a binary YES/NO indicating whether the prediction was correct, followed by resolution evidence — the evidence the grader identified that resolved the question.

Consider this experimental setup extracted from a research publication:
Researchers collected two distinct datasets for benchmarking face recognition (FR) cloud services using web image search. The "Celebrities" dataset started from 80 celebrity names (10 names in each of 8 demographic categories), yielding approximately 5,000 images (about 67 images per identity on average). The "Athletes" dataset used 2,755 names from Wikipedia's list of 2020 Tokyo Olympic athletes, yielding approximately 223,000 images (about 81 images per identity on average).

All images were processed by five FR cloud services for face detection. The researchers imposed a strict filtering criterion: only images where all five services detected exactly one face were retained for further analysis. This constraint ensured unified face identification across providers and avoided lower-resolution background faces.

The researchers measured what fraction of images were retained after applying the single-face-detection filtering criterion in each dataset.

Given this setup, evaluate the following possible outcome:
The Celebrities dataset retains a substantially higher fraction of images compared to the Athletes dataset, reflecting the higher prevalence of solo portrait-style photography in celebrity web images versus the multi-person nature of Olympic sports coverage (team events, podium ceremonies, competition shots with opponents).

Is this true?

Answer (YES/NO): YES